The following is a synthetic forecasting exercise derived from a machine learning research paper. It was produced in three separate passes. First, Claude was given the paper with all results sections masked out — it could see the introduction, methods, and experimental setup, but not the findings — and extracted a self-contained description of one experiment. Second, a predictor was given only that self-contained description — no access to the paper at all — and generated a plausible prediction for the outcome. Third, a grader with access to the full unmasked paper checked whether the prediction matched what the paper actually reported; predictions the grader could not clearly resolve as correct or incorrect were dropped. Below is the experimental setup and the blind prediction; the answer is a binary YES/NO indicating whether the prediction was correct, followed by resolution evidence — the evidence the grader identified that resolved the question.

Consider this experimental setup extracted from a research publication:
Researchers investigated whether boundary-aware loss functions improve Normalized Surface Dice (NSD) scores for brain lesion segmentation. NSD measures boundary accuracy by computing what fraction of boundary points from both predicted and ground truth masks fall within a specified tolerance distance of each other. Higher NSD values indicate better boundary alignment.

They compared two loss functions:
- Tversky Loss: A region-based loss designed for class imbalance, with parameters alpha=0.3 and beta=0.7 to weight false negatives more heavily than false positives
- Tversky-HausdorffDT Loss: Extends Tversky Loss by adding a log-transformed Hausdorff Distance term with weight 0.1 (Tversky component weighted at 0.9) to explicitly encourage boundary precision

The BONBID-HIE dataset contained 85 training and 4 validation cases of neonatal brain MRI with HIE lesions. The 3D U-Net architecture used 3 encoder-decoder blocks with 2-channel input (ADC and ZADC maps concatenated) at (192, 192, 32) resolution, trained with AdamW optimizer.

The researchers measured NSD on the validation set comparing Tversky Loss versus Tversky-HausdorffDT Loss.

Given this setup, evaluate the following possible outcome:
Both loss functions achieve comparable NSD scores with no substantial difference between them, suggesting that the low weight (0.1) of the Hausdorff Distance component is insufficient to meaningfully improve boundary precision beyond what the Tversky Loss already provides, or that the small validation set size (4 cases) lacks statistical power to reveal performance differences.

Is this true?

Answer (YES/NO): NO